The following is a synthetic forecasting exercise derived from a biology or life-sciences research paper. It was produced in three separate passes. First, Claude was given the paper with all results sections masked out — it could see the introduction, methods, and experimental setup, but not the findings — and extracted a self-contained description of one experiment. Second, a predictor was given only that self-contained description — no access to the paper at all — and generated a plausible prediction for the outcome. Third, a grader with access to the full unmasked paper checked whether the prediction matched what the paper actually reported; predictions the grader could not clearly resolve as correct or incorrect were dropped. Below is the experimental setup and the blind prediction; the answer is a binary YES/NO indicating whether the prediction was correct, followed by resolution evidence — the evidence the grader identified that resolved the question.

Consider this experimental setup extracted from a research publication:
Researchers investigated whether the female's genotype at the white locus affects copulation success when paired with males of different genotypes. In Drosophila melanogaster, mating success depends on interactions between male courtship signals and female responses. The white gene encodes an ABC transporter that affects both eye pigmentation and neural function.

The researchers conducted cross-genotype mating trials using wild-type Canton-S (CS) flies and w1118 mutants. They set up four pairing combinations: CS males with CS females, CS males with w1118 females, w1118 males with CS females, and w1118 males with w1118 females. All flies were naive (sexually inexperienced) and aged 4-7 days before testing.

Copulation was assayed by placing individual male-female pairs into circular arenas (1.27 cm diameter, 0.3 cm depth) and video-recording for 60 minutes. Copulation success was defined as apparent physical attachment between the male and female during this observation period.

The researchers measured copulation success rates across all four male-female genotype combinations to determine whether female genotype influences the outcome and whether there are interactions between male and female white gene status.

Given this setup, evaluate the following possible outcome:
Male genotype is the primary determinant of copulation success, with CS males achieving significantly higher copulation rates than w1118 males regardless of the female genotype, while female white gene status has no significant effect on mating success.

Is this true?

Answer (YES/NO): YES